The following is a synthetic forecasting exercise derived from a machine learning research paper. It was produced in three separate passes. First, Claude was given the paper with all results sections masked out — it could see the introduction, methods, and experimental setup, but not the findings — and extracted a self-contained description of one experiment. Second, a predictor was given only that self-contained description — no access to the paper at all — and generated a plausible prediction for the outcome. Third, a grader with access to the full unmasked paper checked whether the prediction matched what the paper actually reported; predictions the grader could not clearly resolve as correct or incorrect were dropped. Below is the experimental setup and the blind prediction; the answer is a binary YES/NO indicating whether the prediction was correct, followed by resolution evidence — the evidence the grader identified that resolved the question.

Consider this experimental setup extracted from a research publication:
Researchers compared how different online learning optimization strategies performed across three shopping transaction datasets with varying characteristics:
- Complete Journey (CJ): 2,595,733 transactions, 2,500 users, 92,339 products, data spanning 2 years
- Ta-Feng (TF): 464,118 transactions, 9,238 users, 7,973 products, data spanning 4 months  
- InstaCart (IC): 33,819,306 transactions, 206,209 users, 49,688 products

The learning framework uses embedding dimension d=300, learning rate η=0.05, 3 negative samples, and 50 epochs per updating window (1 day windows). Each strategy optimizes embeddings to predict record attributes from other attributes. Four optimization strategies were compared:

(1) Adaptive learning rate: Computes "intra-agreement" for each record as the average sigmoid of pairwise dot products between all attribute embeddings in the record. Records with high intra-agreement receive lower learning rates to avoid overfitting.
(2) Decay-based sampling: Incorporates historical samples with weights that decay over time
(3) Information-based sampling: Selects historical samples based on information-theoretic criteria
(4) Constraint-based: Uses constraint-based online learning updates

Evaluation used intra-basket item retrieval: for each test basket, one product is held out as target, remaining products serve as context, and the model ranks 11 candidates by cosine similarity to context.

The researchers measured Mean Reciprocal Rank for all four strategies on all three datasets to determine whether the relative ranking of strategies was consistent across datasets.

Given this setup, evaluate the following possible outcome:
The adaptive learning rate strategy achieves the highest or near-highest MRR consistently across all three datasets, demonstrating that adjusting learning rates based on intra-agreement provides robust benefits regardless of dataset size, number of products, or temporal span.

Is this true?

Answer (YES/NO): YES